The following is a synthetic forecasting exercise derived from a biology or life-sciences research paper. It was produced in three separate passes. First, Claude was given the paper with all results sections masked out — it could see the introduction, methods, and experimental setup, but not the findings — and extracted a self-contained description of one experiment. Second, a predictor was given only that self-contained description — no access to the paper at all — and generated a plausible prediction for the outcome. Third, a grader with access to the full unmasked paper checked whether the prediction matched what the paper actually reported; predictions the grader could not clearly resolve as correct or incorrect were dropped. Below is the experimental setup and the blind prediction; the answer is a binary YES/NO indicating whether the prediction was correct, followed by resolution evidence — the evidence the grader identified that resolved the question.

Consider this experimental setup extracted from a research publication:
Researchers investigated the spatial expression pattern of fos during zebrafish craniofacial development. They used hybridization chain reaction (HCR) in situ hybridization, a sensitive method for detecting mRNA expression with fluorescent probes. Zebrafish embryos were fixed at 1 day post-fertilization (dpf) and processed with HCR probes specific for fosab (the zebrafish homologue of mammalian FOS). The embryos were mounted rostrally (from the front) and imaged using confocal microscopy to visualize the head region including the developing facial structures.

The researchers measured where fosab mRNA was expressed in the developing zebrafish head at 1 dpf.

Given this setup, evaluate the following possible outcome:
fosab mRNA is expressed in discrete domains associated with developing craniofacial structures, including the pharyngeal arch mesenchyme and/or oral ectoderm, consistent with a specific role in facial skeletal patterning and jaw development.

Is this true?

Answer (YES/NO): NO